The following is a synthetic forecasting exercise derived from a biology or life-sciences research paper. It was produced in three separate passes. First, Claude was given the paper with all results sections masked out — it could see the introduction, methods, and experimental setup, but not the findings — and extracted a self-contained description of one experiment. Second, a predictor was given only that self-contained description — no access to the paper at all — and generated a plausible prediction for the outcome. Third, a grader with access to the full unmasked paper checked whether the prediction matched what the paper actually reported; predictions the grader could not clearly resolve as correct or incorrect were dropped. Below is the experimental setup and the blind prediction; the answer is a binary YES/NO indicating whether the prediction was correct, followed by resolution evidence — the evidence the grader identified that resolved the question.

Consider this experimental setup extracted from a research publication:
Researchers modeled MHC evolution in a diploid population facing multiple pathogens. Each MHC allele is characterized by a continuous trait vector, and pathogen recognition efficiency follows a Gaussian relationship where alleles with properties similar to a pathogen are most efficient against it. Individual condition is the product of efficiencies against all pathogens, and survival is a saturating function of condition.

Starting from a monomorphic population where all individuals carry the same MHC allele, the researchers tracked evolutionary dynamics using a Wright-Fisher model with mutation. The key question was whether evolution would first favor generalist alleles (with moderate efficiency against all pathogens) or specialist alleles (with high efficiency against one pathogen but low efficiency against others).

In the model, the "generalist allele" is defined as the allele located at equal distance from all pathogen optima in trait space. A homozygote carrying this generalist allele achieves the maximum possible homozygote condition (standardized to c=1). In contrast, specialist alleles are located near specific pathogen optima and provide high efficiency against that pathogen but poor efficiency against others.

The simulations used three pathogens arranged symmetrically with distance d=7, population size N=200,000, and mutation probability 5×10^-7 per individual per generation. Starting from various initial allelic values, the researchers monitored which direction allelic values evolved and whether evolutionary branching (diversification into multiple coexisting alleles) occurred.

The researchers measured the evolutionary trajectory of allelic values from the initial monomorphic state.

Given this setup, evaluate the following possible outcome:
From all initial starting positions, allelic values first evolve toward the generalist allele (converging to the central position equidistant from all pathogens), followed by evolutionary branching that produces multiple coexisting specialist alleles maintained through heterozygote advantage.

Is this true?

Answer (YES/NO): YES